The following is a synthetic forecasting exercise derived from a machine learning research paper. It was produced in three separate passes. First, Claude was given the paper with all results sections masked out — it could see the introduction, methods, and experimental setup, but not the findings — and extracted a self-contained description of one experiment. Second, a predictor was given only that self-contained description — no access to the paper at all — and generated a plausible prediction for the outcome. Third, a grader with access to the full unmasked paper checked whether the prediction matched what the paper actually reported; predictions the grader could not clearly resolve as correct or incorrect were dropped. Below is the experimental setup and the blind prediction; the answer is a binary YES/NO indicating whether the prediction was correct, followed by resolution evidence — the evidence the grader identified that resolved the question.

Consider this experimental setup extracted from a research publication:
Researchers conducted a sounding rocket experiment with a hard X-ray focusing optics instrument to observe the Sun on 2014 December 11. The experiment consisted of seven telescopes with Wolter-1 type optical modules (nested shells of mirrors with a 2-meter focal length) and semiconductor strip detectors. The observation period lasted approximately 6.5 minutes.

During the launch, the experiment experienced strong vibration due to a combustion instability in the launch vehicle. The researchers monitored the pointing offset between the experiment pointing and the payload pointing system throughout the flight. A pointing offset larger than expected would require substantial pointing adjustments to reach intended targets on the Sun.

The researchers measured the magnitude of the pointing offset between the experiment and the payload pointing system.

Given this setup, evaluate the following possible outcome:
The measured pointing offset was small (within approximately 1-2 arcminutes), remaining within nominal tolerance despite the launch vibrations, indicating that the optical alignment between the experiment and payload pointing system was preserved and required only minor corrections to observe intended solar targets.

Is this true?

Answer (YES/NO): NO